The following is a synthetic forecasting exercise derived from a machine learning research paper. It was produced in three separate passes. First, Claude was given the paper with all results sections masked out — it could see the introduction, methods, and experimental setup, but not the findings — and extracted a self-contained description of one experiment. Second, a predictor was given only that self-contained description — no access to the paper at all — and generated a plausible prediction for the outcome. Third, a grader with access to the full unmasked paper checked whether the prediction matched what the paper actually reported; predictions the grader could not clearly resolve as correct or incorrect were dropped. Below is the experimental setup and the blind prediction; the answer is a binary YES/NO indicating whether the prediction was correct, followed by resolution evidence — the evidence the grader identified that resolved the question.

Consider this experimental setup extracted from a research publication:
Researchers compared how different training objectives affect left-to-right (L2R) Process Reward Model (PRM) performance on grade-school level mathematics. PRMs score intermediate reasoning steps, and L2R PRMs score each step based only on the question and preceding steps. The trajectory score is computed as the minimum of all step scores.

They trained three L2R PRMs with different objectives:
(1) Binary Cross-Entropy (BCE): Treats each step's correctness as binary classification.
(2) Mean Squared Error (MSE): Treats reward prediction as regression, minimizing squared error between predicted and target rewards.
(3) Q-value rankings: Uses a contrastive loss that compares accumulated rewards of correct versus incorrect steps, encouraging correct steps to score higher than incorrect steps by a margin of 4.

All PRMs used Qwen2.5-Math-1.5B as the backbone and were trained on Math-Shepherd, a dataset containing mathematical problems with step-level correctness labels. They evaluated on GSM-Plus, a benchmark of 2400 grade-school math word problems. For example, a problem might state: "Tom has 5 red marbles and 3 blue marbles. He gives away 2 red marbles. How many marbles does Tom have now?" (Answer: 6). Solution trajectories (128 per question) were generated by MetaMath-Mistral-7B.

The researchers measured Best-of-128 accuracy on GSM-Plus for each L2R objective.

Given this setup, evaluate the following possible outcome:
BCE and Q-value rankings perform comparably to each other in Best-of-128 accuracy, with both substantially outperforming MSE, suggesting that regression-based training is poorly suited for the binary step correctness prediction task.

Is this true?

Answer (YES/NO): NO